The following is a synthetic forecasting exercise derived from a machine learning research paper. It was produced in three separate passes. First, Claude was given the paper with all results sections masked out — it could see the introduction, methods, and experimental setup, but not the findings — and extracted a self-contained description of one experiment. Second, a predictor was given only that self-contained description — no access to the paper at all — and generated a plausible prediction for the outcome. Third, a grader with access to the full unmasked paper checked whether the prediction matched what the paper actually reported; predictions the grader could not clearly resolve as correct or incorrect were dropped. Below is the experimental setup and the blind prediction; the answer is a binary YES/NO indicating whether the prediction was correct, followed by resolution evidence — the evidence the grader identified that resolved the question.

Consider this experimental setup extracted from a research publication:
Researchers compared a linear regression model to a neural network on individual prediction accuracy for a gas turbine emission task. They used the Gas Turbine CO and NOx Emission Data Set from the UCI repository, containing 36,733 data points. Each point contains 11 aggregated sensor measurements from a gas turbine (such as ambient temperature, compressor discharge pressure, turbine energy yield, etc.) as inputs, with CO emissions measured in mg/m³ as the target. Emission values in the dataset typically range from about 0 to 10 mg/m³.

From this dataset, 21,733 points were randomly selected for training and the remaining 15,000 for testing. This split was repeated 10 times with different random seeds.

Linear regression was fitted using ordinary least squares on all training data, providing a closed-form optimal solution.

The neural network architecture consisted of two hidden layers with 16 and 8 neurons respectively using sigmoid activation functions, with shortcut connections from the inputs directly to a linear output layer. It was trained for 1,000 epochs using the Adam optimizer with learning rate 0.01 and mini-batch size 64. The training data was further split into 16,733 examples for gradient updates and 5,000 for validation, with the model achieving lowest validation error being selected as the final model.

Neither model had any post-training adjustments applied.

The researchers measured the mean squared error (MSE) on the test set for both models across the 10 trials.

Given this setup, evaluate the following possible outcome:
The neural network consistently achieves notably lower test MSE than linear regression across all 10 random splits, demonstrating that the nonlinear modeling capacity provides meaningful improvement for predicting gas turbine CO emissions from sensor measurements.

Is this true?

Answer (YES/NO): YES